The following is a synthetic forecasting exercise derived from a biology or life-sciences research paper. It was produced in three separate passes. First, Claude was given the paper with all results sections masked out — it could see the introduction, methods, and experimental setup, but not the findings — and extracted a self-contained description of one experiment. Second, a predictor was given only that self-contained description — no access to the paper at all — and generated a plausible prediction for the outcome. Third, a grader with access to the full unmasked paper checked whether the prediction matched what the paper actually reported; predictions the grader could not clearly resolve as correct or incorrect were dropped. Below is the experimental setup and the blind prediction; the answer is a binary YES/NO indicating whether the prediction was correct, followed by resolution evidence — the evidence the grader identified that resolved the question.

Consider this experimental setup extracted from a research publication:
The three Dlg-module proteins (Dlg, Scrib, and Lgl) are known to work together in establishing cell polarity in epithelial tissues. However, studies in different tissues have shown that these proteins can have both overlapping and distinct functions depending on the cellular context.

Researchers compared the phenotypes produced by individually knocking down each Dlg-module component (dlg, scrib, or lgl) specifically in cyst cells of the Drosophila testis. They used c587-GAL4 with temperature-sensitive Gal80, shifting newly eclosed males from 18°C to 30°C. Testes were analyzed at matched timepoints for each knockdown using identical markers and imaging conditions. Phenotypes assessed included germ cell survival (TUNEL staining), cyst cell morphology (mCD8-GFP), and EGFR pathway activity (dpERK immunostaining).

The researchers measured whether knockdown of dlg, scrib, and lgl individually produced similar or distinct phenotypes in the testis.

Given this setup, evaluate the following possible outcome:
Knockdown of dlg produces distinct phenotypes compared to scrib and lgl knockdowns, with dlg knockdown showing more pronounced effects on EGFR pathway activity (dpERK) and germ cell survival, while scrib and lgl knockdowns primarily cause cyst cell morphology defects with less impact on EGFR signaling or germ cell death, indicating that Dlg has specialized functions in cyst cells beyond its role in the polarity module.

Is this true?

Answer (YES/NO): NO